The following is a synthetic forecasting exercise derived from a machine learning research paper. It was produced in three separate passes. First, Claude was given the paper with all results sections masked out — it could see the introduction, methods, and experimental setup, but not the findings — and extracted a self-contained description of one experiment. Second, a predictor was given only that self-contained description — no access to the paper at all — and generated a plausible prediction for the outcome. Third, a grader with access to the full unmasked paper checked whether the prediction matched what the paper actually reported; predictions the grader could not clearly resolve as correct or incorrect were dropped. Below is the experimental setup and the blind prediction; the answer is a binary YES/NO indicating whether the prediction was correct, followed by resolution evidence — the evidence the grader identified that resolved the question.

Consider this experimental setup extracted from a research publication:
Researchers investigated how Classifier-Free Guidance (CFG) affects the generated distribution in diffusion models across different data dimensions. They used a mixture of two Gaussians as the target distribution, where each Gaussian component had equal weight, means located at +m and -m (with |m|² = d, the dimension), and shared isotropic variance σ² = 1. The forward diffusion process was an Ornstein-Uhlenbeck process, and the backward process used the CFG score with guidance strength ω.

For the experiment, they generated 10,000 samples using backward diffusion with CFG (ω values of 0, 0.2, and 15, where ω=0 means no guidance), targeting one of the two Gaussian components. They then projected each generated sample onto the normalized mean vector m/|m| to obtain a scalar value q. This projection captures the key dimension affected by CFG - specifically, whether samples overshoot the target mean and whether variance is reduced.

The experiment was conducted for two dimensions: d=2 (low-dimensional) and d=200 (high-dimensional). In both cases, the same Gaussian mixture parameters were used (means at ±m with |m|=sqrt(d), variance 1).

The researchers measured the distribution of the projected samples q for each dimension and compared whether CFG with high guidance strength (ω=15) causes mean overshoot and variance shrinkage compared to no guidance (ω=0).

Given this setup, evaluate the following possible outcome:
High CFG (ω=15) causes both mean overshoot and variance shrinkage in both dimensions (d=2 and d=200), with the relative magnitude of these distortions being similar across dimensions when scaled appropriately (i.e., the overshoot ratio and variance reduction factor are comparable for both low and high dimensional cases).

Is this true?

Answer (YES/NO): NO